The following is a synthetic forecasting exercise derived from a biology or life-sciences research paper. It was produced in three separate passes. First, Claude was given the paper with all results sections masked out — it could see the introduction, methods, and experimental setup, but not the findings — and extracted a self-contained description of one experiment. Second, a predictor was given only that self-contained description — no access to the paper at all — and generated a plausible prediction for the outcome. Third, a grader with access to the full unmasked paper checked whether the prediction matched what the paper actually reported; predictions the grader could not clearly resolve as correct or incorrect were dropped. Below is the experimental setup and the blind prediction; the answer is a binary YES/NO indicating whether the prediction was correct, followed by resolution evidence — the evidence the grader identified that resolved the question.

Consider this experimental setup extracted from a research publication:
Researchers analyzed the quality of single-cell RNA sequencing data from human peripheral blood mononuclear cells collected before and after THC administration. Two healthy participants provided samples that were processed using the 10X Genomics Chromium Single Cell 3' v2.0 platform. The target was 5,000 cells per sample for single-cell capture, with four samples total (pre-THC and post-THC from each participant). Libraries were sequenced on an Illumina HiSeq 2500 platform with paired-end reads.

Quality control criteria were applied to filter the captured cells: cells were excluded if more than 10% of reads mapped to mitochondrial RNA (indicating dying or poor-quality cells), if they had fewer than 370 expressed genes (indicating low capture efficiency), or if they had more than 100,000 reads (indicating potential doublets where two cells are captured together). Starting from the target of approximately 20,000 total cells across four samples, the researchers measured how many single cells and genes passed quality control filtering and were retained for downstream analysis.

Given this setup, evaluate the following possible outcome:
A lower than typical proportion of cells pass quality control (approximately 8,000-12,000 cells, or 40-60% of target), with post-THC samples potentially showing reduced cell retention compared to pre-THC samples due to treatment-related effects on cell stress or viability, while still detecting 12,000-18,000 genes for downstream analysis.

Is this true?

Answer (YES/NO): NO